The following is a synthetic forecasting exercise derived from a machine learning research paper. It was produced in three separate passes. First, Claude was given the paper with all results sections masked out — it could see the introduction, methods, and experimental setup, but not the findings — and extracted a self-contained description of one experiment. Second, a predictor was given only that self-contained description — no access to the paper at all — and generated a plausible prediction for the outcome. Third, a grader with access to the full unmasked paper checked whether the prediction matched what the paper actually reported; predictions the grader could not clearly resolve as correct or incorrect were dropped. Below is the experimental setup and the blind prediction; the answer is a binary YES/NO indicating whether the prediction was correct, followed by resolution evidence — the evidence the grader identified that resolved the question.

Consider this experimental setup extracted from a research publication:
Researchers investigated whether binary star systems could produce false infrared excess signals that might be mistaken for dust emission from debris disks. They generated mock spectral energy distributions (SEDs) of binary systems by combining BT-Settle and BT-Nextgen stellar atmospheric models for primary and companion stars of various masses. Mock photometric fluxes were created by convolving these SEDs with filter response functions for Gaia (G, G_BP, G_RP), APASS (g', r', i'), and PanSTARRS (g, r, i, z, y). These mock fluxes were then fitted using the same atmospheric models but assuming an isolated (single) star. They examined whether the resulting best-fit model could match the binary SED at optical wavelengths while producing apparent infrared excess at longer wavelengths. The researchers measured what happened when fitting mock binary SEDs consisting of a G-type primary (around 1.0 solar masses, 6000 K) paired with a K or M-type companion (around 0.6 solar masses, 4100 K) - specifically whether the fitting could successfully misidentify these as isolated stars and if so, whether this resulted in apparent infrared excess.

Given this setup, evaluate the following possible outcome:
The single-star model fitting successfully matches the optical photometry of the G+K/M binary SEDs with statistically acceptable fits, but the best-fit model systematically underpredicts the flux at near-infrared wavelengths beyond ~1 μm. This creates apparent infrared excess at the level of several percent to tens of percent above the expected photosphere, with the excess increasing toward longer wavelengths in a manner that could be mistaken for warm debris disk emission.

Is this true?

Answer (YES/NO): NO